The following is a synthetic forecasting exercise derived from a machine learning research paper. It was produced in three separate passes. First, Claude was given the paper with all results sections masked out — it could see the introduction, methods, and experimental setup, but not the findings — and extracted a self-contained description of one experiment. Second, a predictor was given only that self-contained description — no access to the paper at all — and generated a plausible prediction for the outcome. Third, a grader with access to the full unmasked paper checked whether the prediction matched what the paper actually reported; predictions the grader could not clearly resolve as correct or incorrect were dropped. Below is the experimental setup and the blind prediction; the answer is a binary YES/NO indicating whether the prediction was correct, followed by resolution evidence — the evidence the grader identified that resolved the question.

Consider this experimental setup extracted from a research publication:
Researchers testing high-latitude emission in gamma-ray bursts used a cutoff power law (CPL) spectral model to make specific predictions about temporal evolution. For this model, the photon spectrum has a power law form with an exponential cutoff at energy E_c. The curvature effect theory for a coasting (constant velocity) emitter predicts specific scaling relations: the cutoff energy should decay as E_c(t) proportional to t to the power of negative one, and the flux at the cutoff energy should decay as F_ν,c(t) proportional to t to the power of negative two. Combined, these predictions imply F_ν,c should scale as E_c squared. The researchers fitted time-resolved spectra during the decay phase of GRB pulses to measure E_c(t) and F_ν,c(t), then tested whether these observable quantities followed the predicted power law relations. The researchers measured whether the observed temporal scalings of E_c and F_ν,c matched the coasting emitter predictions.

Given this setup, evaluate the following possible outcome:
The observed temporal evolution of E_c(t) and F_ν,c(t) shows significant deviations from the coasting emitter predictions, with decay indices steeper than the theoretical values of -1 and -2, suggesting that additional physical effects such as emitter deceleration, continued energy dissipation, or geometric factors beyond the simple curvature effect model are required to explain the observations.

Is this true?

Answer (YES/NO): NO